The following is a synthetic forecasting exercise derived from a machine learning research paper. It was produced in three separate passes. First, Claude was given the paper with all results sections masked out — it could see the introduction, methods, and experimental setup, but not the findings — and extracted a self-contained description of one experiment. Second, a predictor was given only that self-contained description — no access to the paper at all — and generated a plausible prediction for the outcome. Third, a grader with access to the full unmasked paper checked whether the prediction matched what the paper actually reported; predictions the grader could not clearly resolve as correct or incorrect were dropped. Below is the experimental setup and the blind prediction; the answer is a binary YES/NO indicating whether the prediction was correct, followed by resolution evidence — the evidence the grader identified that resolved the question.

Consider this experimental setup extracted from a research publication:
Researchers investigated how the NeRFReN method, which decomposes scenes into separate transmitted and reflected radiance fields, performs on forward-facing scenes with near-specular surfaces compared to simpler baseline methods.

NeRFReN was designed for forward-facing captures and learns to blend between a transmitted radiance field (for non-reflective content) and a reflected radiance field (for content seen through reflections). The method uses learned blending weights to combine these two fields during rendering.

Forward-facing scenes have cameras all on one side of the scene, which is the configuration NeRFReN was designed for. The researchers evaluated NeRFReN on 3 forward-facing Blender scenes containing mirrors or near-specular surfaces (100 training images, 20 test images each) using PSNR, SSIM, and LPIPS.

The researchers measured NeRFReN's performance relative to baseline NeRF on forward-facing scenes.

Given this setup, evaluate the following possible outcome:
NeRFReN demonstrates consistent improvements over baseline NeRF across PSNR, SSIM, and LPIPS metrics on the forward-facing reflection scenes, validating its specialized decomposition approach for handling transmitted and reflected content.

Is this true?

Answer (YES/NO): NO